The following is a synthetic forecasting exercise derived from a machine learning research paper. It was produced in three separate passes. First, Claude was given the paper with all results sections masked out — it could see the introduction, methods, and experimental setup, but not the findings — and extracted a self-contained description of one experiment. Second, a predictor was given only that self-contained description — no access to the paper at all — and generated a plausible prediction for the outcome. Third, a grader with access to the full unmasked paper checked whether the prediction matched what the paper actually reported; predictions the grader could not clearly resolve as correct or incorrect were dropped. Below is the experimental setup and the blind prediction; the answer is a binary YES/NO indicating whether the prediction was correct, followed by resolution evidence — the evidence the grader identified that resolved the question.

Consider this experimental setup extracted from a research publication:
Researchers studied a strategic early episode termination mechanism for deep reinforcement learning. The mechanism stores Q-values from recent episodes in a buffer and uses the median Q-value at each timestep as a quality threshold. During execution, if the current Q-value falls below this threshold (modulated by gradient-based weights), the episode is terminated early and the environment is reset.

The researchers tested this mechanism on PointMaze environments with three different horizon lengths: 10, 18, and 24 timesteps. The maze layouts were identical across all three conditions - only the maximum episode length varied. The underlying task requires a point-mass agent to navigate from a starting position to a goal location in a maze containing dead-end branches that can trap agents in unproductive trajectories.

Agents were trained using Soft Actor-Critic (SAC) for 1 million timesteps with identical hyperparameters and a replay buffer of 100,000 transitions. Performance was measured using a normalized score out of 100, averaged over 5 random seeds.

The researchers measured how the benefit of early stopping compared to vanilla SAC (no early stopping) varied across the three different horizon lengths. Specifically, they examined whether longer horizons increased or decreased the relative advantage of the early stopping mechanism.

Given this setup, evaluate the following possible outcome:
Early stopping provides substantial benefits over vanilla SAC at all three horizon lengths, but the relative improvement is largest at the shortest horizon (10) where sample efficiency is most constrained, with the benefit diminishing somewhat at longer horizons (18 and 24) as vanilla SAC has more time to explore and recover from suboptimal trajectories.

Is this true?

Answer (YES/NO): NO